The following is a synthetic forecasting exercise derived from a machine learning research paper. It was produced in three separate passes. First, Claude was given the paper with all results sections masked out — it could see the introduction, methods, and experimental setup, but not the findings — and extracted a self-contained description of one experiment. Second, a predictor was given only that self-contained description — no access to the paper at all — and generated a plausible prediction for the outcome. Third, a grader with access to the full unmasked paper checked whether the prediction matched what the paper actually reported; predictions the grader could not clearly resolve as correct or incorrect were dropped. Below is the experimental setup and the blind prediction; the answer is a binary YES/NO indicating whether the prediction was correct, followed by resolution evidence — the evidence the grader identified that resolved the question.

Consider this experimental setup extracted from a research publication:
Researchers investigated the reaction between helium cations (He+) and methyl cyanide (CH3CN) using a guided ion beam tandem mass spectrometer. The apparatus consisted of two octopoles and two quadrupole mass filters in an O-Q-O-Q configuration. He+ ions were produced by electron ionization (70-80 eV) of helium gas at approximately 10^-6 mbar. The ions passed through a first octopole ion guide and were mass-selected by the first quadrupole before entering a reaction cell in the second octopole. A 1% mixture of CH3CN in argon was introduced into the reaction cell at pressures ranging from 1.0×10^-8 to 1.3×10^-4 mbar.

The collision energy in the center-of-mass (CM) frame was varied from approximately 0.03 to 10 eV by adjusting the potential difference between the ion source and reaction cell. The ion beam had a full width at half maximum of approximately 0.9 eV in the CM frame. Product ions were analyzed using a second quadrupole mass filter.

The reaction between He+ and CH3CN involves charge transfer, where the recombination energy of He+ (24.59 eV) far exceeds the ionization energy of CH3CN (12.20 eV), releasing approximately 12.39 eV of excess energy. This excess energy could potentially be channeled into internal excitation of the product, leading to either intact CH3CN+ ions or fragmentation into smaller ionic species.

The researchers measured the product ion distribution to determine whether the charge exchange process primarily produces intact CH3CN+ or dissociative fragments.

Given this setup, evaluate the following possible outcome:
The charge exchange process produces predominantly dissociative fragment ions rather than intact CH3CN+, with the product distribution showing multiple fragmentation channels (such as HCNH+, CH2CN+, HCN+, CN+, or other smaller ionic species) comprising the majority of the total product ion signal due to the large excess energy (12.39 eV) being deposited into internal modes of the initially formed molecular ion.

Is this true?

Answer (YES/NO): YES